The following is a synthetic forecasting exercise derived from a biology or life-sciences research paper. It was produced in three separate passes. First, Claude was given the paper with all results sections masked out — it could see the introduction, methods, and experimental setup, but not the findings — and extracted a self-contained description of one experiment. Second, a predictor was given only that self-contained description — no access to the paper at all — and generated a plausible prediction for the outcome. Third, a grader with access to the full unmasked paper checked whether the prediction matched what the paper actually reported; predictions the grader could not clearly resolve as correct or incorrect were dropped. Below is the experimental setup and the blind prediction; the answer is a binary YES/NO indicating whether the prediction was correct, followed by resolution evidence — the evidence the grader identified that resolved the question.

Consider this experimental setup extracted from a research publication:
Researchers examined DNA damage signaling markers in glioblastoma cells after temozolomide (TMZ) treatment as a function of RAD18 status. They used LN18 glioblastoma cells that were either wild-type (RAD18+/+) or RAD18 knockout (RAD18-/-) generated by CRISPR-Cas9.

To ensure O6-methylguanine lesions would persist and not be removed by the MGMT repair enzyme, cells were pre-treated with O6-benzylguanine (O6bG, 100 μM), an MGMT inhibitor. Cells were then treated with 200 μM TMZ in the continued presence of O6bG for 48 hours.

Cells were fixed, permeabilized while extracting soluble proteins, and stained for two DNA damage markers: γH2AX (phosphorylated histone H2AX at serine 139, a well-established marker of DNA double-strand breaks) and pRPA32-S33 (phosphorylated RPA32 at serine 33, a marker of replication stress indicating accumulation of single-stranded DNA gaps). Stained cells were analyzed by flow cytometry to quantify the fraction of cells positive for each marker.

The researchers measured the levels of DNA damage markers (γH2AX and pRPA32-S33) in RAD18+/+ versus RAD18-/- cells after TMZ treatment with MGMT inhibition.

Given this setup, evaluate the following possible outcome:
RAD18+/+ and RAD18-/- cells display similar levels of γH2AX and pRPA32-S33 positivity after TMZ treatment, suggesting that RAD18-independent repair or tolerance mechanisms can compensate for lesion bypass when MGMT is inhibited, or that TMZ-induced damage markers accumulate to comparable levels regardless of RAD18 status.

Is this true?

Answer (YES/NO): NO